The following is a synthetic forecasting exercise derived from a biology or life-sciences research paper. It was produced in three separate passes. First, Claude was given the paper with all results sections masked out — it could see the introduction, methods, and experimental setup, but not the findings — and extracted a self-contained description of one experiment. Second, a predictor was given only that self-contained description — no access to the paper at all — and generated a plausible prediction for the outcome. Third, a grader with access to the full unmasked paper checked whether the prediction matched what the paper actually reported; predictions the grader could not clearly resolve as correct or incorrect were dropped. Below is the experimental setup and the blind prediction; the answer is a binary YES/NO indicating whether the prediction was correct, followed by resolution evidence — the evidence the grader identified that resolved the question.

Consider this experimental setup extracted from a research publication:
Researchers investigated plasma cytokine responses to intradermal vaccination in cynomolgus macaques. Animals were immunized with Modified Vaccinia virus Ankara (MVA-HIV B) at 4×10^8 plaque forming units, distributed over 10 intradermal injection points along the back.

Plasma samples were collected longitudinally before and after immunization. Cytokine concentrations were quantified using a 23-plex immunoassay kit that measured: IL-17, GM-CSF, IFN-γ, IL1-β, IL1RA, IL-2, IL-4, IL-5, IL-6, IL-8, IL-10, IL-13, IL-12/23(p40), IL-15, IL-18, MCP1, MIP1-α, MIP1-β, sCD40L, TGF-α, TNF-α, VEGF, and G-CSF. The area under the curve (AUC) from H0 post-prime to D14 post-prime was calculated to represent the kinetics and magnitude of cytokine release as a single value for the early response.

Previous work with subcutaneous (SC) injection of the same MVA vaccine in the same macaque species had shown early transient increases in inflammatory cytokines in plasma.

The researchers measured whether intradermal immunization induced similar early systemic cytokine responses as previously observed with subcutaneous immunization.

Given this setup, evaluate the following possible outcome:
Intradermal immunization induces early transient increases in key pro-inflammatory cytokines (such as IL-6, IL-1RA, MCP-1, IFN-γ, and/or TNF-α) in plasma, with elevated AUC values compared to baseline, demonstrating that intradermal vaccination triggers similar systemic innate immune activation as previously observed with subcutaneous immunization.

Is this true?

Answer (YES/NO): NO